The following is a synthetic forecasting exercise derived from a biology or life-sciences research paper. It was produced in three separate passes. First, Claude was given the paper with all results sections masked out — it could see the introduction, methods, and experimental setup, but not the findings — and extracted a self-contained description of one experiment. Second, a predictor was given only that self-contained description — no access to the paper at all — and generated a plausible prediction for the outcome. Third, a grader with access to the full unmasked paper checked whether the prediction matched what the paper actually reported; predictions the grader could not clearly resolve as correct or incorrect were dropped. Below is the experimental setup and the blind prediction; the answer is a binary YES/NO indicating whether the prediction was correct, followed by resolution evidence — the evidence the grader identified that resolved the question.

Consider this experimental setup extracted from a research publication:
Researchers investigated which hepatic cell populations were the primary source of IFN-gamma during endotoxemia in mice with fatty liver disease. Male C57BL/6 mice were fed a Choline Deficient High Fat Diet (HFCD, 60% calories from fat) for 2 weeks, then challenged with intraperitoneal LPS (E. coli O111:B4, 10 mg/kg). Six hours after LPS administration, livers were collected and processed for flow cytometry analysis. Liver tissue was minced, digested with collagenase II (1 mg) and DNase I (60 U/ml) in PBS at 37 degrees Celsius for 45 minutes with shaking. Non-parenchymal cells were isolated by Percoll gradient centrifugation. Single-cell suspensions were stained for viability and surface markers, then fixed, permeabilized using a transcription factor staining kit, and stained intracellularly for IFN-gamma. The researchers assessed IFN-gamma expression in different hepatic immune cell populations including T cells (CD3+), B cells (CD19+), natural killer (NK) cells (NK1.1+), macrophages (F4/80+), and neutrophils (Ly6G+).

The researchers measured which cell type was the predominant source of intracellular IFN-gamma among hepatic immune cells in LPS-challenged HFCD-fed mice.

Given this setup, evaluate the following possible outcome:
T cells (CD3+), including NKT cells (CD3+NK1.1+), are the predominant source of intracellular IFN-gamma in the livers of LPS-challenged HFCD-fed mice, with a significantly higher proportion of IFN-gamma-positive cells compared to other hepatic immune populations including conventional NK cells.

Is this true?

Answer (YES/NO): NO